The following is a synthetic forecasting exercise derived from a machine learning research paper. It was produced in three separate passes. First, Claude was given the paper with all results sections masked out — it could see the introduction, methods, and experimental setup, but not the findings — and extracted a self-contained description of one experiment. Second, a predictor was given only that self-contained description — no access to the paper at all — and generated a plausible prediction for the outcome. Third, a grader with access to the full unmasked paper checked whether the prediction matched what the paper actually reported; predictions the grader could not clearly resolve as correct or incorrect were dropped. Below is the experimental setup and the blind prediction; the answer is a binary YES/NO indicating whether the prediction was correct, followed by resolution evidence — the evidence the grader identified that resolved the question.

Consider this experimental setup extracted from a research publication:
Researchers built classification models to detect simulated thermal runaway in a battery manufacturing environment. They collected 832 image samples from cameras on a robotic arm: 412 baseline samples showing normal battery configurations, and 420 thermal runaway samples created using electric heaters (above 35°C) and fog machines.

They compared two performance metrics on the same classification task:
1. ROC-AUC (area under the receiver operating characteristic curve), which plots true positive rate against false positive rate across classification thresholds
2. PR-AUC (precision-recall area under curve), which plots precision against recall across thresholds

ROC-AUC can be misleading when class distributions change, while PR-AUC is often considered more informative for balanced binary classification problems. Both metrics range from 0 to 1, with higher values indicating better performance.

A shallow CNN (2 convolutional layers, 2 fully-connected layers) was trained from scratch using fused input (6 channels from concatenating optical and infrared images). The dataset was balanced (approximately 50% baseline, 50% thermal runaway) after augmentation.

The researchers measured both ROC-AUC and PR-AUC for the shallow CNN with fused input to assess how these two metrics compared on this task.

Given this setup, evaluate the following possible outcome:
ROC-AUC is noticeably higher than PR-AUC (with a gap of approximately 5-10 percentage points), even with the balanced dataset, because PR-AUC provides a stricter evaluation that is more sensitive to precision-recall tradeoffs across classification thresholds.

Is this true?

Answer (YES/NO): NO